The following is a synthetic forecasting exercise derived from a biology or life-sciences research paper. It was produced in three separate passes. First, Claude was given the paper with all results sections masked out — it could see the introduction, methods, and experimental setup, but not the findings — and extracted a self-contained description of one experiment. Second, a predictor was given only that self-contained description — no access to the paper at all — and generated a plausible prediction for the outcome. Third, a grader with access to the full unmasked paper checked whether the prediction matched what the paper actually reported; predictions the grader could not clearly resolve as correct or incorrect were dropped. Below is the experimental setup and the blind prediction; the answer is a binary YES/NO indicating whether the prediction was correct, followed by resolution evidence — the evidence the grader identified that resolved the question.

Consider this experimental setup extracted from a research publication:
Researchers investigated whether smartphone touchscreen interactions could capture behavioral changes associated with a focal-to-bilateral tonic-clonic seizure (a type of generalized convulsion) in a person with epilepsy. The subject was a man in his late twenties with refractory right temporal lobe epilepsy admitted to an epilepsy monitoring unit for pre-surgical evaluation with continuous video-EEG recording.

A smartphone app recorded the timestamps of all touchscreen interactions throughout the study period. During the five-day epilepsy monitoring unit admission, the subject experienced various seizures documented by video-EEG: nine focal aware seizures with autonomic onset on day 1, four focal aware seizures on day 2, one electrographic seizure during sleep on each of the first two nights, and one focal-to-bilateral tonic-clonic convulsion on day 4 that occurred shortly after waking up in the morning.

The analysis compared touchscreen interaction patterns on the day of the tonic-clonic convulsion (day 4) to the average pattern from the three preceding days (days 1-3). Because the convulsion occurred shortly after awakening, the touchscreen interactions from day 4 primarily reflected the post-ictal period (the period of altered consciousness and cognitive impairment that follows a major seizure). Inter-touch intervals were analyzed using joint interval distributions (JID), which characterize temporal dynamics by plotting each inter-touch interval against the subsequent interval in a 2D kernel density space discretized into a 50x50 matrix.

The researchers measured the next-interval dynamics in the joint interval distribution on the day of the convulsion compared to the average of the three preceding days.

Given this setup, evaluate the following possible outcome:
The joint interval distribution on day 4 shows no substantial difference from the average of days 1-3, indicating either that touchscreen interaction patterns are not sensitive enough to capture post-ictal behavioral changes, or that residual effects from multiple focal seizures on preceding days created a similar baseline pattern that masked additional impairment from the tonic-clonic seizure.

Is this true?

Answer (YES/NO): NO